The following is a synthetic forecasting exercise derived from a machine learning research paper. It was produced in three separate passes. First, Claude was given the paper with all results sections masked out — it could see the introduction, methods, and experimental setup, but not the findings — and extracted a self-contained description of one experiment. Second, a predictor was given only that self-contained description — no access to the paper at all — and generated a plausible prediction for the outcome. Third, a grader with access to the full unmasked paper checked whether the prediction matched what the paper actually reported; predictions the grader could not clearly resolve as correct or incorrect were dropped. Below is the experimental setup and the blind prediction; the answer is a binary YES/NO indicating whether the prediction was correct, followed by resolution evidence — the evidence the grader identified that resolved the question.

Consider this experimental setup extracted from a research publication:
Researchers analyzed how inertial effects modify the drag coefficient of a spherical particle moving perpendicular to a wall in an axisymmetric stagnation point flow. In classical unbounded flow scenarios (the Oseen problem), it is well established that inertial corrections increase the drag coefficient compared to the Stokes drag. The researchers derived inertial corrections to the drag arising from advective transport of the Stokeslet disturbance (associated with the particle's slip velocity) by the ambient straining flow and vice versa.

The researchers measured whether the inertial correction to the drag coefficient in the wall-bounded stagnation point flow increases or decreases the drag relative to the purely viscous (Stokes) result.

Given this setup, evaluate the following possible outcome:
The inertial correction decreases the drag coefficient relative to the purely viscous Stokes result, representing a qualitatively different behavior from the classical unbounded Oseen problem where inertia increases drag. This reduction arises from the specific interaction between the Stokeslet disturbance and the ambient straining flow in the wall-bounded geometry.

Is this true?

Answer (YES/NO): YES